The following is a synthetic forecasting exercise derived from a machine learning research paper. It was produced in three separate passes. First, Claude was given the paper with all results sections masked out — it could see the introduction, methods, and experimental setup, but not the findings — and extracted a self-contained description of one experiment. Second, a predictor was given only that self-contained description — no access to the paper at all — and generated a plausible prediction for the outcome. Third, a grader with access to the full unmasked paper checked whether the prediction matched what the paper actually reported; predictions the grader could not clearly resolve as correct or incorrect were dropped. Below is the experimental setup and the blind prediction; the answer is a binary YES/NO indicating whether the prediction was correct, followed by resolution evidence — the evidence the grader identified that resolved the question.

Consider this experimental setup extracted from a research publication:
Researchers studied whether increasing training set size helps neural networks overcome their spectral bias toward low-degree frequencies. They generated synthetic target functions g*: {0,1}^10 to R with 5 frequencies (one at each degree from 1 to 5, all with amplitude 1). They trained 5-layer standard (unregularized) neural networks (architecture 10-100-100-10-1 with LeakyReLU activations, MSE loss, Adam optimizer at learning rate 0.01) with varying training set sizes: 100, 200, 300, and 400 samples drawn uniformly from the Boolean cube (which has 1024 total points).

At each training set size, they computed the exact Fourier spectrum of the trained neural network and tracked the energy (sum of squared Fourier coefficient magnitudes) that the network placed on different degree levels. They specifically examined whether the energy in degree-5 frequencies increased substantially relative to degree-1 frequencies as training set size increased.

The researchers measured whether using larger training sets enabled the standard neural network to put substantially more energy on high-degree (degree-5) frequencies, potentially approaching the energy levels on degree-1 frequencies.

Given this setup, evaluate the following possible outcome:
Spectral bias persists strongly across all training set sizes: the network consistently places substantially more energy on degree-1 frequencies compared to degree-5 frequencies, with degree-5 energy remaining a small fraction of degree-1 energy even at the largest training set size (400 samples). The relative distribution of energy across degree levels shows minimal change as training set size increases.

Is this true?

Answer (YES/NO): YES